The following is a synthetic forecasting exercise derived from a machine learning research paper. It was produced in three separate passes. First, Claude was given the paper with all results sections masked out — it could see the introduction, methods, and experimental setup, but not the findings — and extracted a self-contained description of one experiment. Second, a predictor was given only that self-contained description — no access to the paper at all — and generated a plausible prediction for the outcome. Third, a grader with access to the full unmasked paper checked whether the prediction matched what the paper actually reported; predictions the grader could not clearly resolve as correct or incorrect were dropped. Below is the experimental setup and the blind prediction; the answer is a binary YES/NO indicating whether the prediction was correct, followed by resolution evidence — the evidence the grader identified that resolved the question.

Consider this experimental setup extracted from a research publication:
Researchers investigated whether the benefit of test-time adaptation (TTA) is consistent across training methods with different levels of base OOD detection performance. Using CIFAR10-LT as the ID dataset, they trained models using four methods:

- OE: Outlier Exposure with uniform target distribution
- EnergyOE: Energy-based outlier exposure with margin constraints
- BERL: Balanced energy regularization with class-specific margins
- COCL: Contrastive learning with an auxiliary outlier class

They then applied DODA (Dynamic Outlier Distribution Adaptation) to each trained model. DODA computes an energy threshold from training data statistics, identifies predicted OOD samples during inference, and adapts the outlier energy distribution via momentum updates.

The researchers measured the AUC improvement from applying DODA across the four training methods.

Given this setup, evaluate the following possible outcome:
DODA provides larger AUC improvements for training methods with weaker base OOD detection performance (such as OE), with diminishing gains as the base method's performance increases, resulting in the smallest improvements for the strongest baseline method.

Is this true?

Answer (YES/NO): YES